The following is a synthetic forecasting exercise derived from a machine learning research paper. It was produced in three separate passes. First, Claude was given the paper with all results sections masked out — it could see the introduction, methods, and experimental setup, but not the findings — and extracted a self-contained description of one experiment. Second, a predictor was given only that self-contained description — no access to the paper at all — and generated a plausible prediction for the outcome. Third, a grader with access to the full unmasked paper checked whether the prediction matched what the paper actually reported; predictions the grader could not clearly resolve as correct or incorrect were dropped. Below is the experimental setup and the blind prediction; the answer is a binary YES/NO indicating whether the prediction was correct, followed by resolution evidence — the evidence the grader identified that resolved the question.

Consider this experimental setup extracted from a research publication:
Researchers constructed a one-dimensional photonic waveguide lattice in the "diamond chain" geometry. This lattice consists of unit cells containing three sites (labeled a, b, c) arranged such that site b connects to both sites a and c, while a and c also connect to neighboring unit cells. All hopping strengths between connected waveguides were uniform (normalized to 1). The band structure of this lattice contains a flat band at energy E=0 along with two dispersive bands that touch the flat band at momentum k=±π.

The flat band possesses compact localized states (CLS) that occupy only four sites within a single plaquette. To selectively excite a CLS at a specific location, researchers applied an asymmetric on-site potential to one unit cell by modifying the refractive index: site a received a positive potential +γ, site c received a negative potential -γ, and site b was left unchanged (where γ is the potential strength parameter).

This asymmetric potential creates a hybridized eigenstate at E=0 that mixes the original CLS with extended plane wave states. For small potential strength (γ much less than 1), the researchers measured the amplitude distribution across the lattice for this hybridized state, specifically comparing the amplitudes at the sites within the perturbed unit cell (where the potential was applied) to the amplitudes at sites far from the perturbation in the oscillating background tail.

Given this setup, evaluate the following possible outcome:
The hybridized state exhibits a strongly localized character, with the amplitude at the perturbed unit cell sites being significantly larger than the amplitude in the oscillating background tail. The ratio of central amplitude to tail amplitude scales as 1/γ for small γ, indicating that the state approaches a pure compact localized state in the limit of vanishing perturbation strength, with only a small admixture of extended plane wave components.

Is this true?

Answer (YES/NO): YES